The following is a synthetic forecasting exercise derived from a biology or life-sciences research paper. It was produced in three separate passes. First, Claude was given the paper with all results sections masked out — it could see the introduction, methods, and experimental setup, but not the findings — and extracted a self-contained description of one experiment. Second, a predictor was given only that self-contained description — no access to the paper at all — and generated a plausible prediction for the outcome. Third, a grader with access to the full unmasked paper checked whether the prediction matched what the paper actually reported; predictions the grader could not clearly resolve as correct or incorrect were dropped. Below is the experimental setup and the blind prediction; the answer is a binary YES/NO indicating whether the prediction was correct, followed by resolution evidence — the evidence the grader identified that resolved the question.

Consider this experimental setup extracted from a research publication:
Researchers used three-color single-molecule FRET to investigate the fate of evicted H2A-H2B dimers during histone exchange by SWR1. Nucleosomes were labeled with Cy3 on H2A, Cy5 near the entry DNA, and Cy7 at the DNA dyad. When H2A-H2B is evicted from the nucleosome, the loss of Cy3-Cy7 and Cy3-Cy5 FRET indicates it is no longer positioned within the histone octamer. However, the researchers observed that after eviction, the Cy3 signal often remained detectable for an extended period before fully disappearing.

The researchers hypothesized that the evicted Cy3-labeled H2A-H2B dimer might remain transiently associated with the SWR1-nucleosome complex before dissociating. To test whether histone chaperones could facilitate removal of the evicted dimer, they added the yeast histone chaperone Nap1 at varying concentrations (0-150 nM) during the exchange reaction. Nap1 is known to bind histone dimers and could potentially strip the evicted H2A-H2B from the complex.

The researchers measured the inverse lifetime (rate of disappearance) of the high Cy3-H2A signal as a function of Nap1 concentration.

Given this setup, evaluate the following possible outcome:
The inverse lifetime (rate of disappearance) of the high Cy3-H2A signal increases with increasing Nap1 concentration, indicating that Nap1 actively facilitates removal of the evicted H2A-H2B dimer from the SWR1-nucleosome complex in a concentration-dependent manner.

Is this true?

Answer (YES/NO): YES